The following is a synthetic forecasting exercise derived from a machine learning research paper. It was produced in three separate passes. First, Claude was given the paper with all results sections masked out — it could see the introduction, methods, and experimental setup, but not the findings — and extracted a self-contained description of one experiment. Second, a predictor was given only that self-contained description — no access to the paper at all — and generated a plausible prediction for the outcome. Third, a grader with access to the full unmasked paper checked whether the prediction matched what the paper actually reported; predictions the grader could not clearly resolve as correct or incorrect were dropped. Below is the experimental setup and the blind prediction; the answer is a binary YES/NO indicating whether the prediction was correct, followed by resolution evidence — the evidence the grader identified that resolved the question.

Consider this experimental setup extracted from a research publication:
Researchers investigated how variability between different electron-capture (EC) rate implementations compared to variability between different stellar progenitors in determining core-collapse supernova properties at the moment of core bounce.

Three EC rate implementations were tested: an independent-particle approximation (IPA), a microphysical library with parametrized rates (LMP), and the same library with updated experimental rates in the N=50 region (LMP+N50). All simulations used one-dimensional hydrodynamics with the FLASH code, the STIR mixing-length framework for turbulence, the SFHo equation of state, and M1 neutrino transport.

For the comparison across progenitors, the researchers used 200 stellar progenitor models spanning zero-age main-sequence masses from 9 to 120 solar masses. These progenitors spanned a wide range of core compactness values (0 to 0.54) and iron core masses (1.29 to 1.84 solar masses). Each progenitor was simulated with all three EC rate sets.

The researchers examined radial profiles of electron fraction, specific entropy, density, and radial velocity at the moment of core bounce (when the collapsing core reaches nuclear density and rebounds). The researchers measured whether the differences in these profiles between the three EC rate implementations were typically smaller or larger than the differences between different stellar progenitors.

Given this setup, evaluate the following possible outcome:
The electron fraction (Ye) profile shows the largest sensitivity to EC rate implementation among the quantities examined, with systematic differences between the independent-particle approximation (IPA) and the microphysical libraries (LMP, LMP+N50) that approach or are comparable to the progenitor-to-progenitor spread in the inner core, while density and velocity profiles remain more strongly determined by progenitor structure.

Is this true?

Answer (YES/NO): NO